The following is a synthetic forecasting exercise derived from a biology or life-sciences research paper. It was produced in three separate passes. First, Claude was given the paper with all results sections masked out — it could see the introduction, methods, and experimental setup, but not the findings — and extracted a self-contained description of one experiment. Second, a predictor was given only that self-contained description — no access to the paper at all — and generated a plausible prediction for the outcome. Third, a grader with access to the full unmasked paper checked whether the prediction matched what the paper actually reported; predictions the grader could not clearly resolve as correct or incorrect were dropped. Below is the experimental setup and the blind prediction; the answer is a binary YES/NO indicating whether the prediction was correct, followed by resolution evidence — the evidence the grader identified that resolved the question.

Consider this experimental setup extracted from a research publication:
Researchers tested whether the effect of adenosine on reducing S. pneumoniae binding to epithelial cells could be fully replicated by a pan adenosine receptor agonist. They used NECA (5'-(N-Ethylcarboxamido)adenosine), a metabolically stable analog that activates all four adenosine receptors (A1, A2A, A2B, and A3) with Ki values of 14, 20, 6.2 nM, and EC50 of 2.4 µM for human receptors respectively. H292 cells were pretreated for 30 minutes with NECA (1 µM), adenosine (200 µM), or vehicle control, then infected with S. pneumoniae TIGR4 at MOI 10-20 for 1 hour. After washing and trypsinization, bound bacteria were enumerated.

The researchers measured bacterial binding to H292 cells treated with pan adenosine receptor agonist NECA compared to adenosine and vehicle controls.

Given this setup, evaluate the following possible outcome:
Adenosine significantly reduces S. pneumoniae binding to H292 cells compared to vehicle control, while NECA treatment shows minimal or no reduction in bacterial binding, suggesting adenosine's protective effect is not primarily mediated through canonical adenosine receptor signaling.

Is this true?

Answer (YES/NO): NO